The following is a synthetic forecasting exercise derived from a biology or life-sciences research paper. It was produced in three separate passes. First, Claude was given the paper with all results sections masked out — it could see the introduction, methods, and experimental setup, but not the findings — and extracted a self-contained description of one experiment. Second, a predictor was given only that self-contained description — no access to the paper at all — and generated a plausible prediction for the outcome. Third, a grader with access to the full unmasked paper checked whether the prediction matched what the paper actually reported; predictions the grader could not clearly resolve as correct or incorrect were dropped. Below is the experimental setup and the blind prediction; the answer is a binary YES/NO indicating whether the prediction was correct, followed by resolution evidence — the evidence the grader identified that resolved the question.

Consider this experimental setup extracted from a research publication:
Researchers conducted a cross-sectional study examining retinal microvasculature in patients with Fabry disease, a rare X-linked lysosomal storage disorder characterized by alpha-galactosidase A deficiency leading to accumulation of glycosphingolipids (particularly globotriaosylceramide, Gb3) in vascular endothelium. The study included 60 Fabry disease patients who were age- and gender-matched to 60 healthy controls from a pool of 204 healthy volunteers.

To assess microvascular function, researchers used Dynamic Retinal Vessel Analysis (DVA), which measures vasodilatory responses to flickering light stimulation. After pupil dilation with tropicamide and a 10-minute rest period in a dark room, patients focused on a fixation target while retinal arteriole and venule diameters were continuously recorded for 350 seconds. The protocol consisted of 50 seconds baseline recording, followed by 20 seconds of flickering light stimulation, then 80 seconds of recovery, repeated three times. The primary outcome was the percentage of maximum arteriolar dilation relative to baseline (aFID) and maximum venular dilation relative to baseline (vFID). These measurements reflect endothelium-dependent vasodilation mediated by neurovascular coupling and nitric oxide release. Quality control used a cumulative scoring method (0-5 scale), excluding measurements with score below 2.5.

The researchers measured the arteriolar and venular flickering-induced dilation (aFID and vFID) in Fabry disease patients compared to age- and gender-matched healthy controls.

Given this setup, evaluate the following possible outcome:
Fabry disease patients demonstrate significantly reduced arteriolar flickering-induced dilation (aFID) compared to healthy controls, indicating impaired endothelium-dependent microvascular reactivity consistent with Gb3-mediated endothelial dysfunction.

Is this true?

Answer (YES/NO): NO